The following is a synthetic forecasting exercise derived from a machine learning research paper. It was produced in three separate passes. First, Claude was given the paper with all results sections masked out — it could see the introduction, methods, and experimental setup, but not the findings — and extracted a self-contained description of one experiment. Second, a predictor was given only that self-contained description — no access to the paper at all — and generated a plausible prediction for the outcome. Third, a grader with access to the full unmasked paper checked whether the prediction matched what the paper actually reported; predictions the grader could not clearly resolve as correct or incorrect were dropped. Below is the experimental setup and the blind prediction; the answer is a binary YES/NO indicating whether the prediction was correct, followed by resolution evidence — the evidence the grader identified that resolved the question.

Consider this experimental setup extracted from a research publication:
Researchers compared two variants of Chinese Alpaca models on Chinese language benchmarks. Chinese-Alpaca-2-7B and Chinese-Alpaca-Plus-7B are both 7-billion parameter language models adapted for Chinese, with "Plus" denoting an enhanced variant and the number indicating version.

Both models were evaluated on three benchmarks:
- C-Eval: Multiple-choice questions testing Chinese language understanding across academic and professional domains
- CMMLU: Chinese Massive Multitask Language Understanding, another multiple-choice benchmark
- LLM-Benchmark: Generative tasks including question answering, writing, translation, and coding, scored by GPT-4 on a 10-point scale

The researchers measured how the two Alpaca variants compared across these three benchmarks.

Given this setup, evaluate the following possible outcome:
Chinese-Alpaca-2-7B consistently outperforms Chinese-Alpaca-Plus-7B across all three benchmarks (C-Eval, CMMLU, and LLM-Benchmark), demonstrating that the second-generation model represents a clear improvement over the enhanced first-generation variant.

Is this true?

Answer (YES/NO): YES